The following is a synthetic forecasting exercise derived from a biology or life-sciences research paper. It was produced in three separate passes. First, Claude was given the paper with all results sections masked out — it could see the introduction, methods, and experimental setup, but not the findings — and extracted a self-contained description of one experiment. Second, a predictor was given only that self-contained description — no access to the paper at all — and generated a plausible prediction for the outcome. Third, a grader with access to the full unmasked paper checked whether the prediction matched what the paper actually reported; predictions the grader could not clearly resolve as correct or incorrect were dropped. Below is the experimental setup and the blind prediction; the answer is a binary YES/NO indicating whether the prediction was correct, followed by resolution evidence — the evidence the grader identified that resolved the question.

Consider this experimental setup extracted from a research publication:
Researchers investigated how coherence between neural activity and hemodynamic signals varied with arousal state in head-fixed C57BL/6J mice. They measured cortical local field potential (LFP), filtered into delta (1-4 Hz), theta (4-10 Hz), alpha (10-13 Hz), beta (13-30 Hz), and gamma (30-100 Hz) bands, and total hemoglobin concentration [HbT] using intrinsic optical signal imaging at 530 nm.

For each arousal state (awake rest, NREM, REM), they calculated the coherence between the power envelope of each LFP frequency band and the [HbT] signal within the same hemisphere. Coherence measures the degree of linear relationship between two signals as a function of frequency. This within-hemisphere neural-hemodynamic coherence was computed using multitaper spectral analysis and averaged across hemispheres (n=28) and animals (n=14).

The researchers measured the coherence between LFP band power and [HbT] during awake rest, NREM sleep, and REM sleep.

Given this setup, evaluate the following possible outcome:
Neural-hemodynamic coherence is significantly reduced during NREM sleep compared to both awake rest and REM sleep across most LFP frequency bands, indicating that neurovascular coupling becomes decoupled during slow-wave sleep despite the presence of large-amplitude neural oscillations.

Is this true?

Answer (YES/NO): NO